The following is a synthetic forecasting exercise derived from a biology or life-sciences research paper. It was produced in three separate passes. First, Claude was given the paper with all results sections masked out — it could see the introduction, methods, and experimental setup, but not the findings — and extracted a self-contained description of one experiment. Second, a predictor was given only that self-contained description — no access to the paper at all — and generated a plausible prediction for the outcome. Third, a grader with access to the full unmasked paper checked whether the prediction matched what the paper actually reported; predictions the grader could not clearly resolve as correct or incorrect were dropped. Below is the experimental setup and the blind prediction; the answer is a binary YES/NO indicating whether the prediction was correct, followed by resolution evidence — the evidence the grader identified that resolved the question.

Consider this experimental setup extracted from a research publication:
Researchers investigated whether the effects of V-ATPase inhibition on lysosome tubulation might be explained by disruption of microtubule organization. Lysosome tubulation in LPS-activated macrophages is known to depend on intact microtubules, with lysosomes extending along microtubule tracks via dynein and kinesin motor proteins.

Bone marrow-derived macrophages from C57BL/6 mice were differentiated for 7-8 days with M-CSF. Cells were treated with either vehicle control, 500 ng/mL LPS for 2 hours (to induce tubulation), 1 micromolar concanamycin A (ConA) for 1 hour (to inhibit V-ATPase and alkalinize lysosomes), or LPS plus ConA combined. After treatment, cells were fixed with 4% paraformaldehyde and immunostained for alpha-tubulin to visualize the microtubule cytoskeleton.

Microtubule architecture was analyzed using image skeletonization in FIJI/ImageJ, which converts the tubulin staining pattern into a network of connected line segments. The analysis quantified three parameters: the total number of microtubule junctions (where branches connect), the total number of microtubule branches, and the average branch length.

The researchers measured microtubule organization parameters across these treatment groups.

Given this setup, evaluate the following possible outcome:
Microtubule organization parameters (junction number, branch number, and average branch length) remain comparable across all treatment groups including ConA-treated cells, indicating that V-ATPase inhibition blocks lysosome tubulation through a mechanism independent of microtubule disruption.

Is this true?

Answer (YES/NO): YES